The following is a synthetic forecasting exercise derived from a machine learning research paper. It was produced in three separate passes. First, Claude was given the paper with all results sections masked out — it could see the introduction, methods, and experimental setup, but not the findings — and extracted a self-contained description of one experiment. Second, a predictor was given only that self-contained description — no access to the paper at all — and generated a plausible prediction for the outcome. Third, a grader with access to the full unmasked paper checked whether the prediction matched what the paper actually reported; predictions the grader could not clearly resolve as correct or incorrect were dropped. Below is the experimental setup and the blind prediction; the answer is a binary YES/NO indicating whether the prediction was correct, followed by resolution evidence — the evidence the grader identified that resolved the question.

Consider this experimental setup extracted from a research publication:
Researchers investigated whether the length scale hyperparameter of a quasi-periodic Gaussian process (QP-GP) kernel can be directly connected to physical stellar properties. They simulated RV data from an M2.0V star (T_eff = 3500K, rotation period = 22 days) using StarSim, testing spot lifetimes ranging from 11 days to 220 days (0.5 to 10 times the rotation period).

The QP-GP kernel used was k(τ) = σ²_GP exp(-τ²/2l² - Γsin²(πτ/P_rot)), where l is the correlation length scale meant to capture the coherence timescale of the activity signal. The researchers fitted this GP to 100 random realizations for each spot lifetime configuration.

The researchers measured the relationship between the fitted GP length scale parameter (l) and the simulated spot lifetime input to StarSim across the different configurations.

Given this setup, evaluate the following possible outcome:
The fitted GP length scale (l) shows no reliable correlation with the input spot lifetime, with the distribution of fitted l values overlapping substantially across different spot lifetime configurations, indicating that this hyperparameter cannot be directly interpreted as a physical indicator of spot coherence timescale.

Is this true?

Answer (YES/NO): NO